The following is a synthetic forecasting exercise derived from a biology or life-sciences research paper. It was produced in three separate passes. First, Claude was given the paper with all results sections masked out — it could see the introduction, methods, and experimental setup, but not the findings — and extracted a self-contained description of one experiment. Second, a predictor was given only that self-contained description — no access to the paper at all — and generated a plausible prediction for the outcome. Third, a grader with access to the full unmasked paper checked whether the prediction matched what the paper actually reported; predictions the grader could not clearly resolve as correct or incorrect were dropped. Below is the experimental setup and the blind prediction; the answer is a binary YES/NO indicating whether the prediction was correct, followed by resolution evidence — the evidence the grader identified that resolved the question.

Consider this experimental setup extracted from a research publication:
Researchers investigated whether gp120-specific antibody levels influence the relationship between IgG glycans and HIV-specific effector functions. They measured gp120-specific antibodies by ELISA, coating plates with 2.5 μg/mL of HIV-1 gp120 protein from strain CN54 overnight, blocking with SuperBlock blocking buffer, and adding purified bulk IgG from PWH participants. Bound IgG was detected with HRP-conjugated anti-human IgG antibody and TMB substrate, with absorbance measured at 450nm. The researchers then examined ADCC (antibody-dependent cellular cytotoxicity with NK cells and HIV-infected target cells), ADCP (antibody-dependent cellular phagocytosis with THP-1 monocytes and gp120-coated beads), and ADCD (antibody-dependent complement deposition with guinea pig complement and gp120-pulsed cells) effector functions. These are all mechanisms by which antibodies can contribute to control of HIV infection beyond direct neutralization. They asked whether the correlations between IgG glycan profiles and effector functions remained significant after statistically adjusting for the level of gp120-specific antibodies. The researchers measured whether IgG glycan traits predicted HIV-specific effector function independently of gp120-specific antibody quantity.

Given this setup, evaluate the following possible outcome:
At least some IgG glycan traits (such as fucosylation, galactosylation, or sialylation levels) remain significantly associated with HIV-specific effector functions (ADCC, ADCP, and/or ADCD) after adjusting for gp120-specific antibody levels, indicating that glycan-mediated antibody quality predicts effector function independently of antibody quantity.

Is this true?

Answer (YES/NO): YES